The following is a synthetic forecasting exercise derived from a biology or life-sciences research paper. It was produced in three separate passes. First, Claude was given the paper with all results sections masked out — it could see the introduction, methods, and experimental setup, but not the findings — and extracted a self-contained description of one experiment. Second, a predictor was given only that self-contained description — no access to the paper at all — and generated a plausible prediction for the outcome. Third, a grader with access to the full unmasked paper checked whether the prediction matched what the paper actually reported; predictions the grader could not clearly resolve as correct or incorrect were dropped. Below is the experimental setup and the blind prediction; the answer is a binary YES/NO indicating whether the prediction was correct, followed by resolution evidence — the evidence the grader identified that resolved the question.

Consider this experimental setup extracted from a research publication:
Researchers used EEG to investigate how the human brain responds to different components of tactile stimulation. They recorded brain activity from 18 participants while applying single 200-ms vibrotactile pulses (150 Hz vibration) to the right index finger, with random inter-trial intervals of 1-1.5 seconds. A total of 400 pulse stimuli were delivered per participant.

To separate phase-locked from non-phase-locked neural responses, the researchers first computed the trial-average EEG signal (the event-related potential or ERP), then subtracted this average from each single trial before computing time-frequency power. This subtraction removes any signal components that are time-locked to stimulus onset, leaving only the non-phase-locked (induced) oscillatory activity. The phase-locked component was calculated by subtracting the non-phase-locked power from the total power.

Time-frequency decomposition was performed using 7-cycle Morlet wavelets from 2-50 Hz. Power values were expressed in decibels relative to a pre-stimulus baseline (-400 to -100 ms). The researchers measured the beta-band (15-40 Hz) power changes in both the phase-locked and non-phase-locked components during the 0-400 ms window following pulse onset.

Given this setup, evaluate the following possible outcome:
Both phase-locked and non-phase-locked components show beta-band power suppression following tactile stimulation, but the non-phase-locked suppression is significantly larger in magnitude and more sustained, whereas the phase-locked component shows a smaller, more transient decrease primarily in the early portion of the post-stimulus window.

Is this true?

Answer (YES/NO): NO